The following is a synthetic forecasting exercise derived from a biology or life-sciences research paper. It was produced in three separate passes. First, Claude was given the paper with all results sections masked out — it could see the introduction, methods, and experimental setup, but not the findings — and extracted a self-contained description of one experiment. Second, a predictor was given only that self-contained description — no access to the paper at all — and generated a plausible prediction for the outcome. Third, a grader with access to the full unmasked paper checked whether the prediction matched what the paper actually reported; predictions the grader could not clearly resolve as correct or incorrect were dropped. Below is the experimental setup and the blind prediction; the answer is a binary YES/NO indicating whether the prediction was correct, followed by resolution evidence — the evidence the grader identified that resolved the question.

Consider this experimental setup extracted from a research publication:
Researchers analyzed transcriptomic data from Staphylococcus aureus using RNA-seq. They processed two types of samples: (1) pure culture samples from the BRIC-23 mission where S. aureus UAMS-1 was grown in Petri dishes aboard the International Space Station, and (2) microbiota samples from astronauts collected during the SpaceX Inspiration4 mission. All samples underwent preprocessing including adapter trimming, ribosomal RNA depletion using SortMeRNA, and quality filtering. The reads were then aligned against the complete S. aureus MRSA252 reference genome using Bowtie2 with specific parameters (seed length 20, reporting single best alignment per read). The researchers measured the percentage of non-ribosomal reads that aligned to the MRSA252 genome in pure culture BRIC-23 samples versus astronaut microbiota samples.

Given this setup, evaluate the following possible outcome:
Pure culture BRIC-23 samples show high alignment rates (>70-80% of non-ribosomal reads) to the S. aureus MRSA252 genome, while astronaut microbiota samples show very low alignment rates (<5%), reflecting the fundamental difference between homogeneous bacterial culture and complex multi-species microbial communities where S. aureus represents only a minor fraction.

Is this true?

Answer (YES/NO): YES